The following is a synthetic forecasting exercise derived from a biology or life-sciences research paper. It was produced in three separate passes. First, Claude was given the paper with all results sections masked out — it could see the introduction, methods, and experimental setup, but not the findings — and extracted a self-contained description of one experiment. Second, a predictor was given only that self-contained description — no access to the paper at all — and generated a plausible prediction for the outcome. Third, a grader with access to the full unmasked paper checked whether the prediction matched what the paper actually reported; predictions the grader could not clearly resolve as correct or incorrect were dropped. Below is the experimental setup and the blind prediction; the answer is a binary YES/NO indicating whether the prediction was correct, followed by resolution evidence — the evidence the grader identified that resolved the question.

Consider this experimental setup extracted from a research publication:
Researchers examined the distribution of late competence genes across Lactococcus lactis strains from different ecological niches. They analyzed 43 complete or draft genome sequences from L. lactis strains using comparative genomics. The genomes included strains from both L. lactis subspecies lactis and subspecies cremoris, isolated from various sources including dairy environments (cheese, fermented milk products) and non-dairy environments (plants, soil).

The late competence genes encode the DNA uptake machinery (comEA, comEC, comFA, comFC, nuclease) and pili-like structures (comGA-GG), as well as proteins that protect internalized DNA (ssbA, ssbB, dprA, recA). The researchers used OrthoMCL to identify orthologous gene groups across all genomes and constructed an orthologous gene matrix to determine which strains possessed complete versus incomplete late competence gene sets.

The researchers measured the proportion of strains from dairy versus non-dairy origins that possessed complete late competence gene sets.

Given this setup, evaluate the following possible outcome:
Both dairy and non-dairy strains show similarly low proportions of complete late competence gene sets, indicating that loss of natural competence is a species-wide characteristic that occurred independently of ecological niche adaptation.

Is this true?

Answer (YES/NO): NO